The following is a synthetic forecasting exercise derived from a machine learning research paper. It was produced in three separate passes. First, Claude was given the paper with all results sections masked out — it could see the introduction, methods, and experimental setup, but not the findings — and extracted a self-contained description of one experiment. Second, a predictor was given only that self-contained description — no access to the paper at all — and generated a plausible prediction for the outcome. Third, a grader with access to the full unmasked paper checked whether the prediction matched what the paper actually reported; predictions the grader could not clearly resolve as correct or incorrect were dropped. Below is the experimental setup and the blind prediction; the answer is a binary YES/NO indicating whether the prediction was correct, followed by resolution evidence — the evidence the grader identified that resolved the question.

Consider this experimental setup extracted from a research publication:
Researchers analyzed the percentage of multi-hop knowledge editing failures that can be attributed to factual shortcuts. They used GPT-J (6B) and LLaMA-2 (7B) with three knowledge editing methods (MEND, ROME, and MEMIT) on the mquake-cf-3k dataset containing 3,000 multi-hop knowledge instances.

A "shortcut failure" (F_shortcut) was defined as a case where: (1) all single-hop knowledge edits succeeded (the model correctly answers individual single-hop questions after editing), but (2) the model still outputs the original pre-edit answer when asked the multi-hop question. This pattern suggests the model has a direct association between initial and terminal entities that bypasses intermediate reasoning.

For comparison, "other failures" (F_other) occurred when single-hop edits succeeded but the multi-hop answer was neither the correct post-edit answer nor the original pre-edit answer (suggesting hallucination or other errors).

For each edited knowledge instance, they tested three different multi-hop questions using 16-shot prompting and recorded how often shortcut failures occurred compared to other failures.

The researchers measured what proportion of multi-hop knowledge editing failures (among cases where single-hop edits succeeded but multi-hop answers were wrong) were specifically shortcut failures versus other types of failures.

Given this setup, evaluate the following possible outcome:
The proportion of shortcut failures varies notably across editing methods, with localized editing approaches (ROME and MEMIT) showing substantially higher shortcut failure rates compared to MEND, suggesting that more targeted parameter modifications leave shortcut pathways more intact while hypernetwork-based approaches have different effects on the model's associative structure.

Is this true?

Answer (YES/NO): NO